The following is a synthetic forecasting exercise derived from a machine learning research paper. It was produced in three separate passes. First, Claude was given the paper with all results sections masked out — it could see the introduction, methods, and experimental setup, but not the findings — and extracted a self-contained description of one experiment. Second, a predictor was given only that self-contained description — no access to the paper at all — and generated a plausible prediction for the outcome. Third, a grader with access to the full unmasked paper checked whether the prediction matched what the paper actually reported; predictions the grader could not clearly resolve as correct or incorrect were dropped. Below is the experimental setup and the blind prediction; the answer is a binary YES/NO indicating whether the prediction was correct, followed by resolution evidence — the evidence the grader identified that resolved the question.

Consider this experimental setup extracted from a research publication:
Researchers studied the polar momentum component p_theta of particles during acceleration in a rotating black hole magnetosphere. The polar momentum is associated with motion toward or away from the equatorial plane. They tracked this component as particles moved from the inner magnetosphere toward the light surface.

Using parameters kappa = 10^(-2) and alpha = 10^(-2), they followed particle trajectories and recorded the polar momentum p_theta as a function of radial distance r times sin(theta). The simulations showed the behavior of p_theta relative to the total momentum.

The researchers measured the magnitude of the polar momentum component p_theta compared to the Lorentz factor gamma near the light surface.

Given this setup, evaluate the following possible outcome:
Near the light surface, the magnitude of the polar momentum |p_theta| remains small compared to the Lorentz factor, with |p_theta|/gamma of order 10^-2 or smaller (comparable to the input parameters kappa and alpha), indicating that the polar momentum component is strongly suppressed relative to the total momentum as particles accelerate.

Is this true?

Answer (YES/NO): NO